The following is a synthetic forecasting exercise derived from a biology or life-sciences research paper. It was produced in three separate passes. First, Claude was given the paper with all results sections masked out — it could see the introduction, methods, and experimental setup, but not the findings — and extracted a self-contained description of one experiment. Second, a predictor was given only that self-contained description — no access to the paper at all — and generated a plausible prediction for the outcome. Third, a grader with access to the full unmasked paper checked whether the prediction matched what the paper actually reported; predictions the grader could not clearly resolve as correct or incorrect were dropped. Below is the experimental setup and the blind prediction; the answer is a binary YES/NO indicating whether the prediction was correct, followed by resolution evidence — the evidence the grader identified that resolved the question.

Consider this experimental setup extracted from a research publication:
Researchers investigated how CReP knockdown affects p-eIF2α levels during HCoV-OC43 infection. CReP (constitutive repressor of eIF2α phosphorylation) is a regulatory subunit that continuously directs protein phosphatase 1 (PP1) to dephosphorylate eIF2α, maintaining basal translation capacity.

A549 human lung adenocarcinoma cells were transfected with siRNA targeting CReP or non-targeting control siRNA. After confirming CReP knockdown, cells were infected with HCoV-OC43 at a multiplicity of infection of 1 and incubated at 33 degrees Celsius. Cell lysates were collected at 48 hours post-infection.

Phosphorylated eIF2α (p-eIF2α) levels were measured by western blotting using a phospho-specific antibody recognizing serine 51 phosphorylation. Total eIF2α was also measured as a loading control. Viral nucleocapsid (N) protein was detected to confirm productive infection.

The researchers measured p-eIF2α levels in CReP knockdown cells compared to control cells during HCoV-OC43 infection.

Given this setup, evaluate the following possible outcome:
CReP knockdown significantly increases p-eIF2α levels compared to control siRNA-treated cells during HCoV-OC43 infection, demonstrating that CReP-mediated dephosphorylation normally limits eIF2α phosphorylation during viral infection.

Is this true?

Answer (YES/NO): YES